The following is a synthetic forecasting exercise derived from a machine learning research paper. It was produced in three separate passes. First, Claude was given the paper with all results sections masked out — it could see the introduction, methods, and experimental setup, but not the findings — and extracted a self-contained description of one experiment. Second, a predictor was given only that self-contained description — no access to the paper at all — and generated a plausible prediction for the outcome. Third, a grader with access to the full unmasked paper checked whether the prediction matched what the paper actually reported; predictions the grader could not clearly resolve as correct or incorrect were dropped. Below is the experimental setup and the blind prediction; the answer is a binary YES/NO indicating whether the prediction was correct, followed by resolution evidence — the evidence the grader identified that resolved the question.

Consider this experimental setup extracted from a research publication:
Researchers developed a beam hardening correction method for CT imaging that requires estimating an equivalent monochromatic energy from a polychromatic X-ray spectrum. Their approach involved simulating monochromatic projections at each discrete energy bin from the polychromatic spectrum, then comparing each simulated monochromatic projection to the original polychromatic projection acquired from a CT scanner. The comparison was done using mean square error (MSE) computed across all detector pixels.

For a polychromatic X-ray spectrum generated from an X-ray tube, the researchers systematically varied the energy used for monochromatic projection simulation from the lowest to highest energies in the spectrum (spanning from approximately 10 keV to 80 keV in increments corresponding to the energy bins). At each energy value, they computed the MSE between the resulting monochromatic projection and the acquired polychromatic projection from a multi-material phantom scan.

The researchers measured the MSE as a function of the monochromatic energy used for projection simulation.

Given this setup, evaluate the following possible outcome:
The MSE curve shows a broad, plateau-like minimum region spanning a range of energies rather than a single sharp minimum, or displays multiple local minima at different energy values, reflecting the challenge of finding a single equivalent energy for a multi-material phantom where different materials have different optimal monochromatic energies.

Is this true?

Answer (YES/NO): NO